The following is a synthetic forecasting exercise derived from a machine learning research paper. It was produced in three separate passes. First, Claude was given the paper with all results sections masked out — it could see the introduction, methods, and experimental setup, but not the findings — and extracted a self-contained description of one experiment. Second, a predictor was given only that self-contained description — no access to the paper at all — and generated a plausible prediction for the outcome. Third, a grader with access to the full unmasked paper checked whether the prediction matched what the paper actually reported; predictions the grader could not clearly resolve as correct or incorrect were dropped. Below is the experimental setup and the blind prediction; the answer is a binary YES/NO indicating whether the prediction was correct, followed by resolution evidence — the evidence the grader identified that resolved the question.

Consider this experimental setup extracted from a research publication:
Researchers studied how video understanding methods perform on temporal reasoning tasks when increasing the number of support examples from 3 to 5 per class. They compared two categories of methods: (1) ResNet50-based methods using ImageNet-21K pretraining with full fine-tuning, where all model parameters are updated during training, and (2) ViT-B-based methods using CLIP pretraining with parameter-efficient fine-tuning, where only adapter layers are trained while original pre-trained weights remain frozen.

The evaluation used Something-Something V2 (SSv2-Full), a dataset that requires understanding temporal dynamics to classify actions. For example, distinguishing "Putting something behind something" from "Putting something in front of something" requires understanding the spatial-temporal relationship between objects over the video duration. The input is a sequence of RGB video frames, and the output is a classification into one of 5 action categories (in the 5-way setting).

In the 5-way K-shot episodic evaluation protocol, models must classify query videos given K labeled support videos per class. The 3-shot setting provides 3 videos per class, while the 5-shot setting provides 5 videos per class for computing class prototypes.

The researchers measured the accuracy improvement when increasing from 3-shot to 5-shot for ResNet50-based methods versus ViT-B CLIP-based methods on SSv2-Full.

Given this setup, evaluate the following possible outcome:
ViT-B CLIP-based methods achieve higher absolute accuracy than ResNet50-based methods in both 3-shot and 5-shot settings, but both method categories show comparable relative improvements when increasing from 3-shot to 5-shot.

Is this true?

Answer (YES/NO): NO